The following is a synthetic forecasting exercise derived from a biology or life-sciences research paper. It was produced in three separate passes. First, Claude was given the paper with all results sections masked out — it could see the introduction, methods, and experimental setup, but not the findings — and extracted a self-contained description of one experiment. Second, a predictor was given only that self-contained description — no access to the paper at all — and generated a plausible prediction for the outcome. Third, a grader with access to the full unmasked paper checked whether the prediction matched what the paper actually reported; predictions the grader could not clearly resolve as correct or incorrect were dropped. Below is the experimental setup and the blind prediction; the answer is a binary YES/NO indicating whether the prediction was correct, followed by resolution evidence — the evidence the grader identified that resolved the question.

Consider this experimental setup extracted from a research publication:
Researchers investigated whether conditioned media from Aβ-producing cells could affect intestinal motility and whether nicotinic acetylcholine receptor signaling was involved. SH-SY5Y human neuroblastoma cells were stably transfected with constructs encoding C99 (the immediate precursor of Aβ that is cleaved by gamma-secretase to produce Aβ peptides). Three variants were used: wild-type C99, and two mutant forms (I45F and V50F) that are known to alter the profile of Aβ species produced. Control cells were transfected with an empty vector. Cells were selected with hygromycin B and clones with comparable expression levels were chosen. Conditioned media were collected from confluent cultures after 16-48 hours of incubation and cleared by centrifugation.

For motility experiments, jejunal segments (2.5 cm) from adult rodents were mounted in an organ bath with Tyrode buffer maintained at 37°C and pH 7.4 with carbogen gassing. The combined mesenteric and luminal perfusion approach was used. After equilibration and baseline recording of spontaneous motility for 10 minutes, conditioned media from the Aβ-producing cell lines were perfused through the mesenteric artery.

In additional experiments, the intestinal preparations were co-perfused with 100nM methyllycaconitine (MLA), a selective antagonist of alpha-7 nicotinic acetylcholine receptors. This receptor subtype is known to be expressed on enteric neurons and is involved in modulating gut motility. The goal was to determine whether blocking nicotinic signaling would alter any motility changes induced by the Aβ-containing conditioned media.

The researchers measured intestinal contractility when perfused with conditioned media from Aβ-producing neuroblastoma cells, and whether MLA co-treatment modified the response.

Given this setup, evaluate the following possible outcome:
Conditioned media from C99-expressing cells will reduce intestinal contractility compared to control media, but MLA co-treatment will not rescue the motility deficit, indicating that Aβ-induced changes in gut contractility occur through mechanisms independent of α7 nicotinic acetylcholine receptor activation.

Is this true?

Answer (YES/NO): NO